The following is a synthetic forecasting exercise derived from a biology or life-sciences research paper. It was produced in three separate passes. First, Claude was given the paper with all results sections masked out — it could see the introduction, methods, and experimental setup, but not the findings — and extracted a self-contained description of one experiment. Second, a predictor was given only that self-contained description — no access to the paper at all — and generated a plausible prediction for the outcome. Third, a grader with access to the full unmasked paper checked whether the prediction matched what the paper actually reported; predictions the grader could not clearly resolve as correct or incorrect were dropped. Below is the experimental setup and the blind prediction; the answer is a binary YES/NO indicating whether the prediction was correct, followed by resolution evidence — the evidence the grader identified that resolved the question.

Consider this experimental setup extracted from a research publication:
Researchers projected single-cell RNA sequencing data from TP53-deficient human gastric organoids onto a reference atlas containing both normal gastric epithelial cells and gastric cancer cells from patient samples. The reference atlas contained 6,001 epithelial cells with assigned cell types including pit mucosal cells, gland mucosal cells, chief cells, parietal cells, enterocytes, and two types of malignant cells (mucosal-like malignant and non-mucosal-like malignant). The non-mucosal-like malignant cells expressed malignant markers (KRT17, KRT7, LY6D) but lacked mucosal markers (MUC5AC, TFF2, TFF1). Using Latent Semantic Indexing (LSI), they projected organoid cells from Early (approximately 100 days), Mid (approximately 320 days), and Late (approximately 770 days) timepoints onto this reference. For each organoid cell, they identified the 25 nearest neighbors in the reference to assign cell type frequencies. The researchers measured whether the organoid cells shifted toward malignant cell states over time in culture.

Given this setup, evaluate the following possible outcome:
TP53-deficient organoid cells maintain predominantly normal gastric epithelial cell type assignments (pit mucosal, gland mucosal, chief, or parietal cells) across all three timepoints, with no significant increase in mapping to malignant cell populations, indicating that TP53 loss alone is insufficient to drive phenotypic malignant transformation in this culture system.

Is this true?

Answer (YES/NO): NO